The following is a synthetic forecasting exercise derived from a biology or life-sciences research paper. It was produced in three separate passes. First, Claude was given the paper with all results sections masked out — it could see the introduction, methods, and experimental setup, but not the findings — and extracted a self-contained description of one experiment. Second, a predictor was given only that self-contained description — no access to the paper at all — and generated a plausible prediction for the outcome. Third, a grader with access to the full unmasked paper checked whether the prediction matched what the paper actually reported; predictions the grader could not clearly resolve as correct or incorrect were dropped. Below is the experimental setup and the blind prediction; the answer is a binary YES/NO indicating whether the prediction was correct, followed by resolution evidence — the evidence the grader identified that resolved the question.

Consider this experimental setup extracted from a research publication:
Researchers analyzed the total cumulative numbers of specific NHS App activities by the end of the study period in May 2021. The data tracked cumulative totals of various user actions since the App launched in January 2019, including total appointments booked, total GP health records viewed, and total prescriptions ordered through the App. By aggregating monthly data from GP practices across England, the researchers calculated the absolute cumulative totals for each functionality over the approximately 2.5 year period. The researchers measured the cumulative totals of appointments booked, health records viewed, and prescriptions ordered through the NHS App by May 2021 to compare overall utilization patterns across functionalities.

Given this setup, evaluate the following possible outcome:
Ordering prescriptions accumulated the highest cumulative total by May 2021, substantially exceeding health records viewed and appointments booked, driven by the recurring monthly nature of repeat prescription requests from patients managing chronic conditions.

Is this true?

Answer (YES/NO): NO